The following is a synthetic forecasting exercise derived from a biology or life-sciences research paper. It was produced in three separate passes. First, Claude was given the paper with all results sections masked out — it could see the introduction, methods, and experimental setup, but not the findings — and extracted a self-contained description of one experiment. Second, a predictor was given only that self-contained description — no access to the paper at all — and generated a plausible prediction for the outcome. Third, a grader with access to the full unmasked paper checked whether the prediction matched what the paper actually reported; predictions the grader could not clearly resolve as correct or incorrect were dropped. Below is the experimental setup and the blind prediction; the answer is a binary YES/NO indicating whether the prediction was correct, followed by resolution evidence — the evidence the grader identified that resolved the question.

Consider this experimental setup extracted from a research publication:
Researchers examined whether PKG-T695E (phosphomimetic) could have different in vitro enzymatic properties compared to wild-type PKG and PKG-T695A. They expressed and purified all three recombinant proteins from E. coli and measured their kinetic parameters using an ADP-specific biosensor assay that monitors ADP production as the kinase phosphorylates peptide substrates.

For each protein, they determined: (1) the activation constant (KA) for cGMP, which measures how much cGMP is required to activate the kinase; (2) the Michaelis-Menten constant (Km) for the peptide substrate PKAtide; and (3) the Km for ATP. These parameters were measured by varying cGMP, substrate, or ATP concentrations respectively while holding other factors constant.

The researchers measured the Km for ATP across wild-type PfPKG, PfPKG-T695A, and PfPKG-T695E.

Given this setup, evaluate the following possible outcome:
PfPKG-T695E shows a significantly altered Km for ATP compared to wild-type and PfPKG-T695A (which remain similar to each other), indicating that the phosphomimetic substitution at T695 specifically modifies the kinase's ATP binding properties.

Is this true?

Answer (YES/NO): NO